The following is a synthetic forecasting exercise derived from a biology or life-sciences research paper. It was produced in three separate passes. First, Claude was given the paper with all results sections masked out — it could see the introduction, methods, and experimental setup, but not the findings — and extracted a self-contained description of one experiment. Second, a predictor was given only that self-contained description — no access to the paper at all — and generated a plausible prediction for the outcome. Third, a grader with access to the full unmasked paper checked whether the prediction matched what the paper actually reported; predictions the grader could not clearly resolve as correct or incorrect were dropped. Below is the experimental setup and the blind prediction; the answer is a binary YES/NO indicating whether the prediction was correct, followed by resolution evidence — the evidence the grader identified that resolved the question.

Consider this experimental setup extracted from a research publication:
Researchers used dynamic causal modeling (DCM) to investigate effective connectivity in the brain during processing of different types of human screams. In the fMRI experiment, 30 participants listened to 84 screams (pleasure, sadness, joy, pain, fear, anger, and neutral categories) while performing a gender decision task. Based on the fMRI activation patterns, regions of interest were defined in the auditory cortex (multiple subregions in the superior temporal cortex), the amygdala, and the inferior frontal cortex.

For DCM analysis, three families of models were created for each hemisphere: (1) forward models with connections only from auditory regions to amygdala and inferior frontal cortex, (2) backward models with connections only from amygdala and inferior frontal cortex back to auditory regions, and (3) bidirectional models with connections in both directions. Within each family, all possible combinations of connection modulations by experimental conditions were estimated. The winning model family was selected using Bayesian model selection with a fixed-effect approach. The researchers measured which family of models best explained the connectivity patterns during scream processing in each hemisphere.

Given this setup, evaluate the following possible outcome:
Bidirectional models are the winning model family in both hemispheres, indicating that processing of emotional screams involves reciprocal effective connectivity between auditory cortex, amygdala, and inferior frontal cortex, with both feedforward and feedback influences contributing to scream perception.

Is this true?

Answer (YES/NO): YES